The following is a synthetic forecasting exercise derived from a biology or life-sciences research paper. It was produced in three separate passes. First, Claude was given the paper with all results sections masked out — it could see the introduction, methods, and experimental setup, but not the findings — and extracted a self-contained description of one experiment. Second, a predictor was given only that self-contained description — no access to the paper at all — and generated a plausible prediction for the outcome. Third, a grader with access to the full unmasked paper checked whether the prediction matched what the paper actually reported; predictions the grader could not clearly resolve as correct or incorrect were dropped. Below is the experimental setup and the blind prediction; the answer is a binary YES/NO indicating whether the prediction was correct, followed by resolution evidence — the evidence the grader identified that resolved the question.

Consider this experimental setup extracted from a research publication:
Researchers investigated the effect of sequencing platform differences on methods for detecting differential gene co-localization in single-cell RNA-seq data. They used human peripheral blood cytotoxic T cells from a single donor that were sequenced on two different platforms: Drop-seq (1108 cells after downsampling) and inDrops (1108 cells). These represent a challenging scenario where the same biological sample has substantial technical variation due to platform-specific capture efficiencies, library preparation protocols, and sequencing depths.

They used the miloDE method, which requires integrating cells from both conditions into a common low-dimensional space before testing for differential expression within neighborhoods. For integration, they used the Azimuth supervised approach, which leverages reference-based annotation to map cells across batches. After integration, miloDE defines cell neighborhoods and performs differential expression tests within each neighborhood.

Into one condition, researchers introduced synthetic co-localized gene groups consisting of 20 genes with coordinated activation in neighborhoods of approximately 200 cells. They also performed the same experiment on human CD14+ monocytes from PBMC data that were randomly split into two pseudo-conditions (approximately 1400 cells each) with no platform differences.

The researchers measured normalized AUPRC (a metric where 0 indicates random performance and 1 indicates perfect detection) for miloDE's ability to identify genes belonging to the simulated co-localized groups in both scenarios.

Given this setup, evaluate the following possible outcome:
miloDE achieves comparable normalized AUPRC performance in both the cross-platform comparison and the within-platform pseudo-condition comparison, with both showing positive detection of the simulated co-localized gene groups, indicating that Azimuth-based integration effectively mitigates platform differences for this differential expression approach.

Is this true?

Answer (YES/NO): NO